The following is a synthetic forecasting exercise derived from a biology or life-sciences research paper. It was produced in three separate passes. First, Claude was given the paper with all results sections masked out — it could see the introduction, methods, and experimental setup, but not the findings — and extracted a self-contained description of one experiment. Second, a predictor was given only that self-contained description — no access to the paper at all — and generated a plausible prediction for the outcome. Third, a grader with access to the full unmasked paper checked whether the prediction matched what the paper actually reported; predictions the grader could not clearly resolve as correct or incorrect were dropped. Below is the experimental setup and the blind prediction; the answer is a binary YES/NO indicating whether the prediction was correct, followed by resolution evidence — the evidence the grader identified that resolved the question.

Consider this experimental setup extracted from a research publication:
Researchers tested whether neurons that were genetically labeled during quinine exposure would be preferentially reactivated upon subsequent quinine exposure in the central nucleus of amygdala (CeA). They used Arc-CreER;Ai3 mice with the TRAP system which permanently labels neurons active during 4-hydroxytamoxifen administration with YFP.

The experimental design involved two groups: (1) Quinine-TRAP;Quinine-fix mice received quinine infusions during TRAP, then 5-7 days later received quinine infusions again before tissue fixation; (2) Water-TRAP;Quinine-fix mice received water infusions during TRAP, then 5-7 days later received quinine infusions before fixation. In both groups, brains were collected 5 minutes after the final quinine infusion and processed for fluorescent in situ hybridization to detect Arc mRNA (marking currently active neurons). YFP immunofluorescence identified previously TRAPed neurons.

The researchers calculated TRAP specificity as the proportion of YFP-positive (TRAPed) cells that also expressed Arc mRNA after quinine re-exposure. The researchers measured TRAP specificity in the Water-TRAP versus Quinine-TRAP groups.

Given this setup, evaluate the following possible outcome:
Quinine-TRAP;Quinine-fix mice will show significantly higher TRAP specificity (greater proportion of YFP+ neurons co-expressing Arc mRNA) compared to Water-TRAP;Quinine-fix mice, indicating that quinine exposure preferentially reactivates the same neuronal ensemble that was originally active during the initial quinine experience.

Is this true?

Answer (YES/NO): NO